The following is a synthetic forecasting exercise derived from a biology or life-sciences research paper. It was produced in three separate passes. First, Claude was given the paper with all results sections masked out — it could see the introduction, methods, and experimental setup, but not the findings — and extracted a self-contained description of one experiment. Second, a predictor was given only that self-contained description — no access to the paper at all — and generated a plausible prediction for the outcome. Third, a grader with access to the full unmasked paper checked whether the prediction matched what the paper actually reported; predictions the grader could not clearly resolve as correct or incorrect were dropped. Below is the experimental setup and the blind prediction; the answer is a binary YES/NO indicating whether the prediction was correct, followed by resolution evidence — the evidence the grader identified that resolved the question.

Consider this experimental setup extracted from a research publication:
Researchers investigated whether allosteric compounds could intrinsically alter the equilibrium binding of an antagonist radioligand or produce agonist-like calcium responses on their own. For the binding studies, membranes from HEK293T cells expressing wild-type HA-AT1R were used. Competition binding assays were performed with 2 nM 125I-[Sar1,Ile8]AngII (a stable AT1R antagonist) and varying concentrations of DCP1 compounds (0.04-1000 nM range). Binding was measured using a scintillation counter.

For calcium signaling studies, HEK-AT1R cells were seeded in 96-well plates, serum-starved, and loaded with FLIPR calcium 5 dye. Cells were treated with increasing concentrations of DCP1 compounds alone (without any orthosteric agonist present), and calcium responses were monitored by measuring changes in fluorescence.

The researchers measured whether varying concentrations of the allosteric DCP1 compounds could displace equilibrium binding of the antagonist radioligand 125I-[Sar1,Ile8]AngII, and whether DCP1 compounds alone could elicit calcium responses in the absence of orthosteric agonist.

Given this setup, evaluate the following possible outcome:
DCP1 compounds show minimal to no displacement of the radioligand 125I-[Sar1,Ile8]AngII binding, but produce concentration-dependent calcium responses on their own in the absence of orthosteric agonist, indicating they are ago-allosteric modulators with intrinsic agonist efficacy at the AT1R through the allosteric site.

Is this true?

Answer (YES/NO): NO